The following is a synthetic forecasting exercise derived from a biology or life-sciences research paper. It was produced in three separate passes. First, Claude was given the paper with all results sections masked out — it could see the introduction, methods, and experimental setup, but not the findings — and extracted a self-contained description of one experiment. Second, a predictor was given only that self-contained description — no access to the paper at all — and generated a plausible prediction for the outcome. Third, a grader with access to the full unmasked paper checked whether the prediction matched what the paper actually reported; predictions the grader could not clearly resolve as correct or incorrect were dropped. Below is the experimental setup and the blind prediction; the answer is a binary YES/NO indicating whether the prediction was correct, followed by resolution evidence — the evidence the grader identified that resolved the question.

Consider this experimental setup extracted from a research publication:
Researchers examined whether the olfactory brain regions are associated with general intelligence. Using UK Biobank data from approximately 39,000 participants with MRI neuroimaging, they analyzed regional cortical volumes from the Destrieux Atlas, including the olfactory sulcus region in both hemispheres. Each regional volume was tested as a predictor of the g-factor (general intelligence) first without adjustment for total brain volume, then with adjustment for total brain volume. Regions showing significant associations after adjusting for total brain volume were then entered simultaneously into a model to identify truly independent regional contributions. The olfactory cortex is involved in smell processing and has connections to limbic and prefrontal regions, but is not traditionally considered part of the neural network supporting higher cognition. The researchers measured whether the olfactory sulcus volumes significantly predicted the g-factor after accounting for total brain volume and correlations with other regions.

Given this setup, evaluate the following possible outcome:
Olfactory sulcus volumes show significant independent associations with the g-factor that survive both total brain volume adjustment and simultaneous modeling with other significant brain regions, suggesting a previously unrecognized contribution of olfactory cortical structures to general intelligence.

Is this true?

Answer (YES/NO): NO